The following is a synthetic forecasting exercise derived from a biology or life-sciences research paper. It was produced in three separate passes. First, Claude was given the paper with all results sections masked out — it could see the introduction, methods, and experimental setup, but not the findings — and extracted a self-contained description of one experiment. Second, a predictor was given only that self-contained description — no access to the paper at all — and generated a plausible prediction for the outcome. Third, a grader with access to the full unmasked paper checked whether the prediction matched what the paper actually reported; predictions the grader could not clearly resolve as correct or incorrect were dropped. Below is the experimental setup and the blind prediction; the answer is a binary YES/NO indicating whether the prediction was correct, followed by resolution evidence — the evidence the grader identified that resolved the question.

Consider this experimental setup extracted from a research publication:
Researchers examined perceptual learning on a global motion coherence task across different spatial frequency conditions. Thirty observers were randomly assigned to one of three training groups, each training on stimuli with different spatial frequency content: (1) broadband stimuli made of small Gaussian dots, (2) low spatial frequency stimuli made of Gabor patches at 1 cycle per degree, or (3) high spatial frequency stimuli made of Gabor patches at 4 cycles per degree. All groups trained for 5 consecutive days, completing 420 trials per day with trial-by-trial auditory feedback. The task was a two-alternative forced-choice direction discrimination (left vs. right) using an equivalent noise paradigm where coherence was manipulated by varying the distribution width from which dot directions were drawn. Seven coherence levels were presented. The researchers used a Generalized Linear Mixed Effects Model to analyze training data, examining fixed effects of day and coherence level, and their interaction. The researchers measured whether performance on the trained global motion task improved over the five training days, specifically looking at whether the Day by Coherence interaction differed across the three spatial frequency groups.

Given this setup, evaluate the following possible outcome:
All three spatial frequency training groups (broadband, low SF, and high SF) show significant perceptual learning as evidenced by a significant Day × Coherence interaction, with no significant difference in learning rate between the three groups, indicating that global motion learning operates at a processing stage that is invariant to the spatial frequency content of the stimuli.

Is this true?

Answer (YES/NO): NO